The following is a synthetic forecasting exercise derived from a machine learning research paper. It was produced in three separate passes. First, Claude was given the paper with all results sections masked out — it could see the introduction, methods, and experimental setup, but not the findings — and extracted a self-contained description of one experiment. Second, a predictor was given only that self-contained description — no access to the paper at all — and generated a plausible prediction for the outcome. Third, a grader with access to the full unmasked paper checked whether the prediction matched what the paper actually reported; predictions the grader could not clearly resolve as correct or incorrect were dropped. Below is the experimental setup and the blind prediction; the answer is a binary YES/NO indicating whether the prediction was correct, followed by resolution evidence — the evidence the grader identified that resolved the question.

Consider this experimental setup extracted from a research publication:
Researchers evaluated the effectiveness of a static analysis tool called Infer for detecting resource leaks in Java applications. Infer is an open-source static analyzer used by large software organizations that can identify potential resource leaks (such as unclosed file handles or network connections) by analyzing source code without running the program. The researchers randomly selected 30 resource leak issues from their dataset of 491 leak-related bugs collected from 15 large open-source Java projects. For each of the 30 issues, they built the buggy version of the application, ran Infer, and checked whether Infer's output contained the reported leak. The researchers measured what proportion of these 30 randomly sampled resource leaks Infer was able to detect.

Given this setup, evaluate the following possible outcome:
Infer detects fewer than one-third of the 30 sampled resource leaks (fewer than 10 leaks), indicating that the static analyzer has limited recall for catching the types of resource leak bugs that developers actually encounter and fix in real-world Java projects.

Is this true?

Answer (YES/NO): YES